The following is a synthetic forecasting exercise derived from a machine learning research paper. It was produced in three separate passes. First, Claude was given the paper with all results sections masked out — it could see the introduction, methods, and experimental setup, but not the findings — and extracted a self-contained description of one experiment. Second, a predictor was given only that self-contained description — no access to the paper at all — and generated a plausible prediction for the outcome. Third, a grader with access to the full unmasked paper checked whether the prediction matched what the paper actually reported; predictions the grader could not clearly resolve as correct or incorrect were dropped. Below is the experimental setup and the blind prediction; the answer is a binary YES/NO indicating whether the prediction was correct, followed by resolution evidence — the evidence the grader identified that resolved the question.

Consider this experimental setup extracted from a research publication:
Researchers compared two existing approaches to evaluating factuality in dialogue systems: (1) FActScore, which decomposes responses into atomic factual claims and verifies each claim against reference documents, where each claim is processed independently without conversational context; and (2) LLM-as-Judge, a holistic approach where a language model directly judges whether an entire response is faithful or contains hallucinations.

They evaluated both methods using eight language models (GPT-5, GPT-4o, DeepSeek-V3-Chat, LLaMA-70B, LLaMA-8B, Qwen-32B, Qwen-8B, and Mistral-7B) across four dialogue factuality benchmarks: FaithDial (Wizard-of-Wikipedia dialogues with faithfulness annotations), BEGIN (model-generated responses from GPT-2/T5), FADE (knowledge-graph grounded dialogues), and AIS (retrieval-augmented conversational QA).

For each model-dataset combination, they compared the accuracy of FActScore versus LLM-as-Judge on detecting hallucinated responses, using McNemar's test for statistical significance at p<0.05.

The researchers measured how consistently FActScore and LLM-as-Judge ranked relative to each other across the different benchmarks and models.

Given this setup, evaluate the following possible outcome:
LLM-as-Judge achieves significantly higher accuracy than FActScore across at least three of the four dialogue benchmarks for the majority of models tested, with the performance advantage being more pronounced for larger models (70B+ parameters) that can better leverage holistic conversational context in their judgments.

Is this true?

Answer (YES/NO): NO